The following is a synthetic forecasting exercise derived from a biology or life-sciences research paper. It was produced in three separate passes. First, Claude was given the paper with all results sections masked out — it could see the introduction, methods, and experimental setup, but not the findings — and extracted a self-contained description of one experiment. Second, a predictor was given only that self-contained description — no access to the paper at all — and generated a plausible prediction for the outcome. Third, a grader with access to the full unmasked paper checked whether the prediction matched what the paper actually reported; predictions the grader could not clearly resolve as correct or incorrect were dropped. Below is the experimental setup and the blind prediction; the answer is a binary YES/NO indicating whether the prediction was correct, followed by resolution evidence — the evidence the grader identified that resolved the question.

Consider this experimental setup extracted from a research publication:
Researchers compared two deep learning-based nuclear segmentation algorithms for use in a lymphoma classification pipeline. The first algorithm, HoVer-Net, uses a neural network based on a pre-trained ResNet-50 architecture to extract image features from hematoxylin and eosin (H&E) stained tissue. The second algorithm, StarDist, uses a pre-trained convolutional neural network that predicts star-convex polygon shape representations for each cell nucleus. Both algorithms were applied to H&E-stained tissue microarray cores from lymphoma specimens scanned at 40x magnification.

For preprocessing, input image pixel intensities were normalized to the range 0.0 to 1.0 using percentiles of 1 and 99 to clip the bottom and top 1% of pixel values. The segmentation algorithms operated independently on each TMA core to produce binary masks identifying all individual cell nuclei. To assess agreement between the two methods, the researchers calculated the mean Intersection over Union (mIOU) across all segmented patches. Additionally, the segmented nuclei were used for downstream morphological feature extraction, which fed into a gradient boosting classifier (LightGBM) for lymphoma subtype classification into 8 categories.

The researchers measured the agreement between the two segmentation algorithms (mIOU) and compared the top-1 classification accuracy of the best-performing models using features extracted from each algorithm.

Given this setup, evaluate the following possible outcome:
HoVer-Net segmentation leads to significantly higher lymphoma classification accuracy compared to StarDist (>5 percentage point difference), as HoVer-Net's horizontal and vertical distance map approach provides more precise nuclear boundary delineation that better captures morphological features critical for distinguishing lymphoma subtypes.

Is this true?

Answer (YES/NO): NO